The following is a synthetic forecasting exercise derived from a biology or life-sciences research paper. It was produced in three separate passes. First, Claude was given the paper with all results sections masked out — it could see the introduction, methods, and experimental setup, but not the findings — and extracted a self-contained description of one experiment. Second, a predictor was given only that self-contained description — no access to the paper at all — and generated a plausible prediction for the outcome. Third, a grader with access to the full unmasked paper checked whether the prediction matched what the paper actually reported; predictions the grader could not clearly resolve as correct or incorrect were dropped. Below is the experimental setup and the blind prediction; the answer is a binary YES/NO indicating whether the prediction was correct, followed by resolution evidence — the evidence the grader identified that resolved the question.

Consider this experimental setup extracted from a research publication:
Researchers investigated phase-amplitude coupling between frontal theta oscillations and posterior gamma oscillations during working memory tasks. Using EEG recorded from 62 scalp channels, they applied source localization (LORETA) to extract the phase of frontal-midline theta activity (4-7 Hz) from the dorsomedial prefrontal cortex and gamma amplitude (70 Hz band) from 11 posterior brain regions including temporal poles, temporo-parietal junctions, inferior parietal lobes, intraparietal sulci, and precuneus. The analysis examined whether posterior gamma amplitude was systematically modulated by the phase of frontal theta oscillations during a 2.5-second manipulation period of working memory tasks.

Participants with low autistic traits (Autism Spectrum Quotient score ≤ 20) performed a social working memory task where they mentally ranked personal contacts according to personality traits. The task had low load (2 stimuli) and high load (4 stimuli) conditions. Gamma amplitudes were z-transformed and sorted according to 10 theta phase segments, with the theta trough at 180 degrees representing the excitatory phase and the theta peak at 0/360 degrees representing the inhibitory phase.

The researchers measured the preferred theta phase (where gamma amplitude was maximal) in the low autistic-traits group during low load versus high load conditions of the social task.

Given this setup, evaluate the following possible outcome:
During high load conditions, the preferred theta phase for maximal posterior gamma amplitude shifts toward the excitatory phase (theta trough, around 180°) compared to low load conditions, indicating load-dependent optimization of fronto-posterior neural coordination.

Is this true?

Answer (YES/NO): YES